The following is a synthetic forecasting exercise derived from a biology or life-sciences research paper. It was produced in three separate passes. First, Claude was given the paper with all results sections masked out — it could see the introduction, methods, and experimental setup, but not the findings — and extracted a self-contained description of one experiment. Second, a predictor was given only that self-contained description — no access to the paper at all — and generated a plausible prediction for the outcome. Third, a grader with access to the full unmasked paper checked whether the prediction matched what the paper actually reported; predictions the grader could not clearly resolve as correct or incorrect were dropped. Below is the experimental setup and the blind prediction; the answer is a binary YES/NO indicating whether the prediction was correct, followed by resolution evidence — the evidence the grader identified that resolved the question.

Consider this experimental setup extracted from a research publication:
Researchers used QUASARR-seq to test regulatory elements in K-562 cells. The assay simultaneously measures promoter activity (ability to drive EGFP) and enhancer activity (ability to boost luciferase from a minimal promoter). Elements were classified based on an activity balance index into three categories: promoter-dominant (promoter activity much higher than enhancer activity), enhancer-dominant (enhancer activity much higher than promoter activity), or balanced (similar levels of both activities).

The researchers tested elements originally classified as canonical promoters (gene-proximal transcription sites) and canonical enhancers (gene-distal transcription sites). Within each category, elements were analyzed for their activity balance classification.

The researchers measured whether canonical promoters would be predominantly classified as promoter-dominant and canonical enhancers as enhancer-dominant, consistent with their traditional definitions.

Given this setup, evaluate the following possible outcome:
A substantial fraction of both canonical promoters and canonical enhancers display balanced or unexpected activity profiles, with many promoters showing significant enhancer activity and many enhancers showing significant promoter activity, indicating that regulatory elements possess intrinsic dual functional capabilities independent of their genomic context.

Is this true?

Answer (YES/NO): YES